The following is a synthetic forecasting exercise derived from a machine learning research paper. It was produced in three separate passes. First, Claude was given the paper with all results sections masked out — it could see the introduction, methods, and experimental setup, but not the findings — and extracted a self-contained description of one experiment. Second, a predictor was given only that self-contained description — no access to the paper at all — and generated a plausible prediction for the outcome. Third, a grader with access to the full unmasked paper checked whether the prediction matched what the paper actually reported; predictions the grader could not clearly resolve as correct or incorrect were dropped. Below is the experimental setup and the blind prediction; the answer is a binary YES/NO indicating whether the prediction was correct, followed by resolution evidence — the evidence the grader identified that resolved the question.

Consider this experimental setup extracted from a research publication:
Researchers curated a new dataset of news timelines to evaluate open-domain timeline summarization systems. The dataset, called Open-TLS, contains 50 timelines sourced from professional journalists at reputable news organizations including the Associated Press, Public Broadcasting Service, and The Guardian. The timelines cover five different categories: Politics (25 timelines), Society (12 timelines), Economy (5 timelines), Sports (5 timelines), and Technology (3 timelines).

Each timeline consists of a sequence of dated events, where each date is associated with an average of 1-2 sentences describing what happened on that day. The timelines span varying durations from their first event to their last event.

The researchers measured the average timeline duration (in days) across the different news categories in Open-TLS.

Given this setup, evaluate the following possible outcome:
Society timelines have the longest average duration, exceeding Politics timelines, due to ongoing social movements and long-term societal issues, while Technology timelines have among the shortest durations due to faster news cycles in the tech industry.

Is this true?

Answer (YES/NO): NO